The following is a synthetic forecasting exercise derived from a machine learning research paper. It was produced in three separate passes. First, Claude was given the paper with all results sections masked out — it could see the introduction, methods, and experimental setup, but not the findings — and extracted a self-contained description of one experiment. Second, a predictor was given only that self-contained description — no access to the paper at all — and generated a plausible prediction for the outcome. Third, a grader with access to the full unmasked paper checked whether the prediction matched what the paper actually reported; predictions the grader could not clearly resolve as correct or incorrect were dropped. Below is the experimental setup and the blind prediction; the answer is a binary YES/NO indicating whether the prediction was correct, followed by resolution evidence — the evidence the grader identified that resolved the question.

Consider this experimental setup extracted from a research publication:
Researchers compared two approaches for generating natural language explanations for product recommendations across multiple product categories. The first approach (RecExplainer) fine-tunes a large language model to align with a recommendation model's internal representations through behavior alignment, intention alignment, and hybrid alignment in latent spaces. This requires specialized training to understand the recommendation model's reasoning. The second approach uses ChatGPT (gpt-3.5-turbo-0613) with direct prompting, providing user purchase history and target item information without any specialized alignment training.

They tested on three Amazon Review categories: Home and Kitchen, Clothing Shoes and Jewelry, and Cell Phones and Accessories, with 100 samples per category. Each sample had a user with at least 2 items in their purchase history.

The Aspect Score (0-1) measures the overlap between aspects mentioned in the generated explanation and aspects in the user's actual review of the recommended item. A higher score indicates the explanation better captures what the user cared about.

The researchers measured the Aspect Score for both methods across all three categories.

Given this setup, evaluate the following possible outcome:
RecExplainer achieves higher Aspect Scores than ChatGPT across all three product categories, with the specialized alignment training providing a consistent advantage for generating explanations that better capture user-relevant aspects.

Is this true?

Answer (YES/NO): NO